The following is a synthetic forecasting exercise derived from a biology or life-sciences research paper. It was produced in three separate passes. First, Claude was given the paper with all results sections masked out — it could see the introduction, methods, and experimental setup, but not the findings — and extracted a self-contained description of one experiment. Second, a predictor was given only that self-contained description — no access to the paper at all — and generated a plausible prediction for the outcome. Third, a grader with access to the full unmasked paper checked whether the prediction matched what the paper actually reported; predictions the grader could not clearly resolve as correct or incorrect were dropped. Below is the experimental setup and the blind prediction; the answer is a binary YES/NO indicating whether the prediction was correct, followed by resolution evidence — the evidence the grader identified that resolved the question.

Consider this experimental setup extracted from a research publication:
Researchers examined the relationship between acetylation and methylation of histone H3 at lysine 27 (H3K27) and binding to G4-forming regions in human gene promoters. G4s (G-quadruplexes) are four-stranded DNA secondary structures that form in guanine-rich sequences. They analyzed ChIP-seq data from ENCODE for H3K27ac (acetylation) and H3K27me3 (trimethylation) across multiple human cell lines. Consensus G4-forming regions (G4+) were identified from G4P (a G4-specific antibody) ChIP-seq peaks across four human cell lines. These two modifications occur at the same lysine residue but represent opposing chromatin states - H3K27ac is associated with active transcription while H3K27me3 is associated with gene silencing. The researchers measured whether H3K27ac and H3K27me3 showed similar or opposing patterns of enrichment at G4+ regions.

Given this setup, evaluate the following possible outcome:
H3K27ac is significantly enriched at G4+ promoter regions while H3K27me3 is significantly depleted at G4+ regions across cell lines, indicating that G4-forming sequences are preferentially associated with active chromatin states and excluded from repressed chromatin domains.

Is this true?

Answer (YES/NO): YES